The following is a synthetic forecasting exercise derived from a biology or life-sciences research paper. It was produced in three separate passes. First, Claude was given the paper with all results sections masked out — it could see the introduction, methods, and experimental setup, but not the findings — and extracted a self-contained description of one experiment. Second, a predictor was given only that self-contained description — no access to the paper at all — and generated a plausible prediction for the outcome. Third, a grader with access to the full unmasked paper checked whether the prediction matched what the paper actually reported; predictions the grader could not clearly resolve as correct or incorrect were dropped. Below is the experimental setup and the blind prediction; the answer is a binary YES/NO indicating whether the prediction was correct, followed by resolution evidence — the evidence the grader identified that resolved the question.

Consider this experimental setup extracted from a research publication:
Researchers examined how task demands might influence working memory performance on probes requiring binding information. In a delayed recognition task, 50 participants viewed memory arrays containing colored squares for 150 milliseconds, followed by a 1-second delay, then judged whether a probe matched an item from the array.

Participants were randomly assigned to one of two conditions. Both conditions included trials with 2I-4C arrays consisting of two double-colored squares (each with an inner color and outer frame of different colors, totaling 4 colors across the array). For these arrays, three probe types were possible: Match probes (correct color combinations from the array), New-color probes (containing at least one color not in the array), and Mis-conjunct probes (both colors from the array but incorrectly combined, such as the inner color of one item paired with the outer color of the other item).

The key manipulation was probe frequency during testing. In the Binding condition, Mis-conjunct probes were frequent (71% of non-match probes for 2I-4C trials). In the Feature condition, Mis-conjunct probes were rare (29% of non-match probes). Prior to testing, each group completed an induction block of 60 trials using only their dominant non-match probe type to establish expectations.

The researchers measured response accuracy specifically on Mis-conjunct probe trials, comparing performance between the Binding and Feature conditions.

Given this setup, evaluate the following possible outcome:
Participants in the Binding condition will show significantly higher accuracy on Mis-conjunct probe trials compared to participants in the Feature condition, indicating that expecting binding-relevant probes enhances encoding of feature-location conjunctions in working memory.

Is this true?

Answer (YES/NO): NO